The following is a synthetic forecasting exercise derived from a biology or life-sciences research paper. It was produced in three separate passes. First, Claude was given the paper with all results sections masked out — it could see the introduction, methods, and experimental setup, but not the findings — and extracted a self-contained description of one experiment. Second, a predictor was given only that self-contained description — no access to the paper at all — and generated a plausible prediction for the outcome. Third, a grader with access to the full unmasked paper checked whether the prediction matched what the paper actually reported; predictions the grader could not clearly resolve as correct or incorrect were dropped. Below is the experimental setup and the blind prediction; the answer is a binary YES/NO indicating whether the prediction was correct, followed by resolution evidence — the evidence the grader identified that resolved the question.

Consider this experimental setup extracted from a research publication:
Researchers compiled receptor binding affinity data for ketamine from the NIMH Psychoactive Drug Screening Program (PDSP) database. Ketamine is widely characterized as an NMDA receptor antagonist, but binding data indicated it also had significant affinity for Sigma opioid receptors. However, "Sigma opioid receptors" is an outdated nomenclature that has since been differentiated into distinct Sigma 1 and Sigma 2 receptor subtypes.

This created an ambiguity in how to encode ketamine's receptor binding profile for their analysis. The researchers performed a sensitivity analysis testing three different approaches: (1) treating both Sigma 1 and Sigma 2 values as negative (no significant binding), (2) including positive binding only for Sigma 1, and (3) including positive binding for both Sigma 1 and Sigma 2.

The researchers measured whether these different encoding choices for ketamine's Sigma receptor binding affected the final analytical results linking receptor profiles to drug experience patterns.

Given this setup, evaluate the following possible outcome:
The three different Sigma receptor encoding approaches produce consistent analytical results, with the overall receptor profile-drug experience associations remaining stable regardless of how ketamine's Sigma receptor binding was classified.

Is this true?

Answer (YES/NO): YES